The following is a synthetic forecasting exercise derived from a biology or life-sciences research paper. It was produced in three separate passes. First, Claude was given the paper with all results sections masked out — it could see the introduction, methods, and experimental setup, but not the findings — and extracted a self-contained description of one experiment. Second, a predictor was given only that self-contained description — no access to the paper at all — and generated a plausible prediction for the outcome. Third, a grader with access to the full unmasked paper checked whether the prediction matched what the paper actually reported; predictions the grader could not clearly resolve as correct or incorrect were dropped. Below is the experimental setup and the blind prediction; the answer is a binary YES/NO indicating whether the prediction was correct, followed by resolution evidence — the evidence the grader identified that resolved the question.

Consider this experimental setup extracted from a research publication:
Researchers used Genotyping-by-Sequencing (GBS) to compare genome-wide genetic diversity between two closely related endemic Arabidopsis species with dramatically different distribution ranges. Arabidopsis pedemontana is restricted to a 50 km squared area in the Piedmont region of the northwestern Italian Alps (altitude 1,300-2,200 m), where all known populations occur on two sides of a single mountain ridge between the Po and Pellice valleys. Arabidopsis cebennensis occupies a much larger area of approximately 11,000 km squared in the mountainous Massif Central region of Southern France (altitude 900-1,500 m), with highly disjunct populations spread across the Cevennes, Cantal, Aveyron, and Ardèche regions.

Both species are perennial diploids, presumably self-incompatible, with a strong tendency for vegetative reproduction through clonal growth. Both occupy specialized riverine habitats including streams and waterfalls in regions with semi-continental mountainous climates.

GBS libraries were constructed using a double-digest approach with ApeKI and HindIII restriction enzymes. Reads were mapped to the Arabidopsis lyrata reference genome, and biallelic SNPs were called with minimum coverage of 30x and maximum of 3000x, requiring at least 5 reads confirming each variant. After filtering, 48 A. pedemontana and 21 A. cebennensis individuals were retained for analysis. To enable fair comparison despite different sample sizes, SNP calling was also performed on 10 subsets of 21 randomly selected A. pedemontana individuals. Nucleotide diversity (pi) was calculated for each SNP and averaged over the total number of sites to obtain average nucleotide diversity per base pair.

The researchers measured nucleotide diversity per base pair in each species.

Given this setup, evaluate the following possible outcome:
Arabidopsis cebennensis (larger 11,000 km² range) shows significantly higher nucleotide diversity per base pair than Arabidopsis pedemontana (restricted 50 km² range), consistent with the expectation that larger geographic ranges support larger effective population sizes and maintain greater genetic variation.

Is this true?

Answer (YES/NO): NO